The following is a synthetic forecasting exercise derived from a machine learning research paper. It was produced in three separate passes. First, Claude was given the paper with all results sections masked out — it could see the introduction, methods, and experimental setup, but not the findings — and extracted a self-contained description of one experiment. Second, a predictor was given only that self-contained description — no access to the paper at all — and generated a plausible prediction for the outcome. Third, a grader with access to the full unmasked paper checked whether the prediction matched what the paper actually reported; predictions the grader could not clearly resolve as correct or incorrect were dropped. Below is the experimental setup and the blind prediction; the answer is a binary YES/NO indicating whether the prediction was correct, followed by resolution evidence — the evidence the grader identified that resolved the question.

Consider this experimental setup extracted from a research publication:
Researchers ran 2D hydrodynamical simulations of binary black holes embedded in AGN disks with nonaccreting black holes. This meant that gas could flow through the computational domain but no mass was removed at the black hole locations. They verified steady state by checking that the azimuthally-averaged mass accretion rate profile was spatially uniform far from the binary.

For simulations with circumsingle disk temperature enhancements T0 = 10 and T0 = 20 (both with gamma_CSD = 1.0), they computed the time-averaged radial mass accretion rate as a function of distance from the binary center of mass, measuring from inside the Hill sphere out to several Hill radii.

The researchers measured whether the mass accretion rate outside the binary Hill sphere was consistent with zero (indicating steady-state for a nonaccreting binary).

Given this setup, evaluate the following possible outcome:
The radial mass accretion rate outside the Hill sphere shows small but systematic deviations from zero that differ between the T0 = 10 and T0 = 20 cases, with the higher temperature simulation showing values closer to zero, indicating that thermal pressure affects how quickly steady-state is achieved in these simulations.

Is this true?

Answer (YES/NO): NO